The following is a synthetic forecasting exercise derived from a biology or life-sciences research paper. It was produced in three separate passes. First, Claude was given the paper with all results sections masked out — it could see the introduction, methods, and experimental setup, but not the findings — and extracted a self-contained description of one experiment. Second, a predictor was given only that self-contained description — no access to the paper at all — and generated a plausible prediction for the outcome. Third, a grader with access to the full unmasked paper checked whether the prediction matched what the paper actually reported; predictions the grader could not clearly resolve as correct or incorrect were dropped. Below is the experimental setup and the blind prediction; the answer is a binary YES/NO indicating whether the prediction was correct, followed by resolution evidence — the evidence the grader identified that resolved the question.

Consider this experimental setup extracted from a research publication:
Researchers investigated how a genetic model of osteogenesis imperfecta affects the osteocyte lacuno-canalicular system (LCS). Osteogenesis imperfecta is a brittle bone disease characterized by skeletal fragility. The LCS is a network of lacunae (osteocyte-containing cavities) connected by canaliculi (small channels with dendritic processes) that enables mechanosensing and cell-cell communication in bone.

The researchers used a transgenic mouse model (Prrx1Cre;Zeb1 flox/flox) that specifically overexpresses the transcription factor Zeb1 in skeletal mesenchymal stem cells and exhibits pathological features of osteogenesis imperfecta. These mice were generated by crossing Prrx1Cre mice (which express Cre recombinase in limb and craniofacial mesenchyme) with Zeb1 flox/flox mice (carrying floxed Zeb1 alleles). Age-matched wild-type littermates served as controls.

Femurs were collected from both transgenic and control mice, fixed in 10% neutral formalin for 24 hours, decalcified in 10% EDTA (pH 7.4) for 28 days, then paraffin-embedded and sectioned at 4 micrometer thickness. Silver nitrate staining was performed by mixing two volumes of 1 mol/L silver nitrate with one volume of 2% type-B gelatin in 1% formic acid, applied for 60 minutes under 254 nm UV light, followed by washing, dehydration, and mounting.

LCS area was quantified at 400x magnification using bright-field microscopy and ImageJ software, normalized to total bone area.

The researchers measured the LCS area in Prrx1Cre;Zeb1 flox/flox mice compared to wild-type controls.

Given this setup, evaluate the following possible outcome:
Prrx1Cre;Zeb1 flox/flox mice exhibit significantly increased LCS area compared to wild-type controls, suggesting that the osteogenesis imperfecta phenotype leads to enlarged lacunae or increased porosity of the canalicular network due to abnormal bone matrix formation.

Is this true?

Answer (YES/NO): NO